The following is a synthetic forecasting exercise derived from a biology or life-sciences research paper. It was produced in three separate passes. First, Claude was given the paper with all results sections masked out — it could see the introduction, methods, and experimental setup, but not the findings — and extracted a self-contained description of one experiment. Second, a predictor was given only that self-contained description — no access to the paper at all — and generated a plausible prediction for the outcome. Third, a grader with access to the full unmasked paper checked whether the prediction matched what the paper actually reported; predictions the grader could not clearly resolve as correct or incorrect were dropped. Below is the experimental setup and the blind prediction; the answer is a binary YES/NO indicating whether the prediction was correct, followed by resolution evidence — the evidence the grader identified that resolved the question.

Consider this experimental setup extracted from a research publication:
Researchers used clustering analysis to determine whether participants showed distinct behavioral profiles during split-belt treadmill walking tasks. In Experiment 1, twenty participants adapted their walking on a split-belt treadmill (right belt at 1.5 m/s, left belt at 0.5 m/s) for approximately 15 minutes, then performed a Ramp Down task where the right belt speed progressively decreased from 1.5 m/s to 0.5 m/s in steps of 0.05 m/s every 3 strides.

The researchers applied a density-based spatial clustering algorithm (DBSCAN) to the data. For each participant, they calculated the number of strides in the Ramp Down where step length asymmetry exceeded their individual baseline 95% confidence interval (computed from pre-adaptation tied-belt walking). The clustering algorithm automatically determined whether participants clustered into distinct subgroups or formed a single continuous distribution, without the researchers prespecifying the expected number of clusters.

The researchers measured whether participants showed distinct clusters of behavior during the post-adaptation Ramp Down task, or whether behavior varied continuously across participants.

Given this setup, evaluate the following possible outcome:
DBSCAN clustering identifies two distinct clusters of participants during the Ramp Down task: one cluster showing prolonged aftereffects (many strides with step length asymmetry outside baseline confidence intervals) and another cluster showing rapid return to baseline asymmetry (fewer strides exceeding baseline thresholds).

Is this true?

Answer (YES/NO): NO